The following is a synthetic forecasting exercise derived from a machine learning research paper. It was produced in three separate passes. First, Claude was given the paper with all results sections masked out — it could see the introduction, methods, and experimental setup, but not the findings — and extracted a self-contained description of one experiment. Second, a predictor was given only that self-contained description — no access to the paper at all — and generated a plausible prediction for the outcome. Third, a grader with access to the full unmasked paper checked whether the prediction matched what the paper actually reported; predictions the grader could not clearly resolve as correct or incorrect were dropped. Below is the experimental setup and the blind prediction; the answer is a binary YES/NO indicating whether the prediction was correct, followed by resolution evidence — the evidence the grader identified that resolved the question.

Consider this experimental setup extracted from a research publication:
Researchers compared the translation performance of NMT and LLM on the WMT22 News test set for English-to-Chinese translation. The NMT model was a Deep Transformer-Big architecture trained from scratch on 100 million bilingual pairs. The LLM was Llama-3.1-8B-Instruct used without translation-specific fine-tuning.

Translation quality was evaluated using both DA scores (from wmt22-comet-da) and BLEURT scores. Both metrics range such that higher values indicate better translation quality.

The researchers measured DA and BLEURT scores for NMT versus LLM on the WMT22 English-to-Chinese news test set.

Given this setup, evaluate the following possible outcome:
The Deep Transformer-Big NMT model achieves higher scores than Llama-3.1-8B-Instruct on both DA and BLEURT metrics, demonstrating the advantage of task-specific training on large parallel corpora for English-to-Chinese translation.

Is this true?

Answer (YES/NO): YES